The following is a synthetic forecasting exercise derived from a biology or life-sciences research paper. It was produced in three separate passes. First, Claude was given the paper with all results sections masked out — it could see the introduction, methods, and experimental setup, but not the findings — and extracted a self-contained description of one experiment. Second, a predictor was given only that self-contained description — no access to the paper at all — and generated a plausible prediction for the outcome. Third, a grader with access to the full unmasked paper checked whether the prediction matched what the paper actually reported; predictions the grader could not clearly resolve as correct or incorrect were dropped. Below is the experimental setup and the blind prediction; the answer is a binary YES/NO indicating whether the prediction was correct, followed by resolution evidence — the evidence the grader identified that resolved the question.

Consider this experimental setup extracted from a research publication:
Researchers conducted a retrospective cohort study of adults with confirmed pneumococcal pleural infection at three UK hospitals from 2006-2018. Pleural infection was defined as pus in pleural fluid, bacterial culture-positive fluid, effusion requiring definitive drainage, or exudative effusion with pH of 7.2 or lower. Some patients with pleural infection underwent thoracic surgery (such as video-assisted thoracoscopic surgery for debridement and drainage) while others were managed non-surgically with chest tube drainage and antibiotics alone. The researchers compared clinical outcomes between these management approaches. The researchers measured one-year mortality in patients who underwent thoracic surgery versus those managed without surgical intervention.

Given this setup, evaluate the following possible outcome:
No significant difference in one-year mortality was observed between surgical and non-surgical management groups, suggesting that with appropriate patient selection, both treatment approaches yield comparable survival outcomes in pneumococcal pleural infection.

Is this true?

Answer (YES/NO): NO